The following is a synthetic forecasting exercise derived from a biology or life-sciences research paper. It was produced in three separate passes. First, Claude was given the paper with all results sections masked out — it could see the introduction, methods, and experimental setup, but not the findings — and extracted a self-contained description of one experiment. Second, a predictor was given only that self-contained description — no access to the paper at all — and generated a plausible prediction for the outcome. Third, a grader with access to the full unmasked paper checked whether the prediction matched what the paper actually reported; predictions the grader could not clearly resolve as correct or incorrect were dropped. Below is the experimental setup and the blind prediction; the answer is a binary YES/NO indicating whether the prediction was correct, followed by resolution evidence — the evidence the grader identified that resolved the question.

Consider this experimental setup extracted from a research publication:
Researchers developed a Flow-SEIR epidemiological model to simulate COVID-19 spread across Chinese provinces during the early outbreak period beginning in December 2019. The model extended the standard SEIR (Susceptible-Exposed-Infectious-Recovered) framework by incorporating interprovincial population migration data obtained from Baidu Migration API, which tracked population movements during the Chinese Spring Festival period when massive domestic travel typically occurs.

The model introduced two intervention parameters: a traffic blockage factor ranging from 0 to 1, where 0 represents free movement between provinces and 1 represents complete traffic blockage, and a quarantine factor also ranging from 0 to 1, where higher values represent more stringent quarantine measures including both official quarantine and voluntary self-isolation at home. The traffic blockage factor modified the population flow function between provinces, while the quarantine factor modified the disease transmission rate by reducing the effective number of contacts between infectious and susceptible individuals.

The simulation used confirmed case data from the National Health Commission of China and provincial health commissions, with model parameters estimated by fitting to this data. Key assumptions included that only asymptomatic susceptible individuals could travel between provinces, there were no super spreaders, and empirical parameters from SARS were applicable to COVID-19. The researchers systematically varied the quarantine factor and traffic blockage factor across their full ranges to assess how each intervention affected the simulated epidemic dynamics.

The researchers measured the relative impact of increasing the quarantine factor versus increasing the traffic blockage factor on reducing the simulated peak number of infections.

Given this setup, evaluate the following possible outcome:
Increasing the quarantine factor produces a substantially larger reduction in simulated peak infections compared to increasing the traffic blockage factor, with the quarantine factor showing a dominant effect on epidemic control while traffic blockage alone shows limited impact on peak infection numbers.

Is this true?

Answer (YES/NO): YES